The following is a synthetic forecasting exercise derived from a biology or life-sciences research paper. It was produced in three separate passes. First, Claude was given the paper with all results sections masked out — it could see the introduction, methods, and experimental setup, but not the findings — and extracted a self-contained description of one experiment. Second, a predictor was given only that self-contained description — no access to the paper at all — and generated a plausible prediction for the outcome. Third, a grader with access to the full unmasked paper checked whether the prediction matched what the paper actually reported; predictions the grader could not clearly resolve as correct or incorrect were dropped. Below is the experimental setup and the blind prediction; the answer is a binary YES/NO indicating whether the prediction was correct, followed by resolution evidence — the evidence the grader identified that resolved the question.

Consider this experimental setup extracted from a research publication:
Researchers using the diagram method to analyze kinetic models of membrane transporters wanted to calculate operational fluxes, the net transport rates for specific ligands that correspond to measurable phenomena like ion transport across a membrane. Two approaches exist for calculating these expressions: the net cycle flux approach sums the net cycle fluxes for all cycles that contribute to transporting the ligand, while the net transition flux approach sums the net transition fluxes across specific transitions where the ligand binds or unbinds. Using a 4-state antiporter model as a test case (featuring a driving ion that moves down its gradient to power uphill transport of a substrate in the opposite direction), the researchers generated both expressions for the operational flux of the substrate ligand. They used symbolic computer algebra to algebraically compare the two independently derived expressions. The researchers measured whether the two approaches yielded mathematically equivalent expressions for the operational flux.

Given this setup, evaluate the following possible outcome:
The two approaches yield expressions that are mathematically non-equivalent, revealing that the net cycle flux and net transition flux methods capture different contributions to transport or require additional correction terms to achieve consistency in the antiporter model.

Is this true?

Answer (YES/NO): NO